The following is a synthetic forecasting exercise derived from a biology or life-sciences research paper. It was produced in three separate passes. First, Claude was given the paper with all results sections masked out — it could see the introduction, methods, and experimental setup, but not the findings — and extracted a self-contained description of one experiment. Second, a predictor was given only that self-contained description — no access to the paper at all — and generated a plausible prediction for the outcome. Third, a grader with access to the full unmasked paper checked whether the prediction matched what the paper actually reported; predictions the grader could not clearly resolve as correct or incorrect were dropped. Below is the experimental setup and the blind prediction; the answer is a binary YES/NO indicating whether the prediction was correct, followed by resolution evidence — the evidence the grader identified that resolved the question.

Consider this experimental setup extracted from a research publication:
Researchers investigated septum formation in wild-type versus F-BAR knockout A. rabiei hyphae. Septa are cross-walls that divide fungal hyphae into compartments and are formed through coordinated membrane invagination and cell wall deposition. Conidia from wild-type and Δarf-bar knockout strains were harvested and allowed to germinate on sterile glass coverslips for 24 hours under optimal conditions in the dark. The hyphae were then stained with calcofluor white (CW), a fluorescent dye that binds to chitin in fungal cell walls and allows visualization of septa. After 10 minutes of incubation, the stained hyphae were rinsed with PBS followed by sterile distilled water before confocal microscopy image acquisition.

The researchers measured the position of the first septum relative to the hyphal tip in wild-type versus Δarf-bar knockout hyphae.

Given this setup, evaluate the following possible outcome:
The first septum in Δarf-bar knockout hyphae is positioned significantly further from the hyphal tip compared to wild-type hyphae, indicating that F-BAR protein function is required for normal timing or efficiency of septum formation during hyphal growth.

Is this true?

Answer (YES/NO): YES